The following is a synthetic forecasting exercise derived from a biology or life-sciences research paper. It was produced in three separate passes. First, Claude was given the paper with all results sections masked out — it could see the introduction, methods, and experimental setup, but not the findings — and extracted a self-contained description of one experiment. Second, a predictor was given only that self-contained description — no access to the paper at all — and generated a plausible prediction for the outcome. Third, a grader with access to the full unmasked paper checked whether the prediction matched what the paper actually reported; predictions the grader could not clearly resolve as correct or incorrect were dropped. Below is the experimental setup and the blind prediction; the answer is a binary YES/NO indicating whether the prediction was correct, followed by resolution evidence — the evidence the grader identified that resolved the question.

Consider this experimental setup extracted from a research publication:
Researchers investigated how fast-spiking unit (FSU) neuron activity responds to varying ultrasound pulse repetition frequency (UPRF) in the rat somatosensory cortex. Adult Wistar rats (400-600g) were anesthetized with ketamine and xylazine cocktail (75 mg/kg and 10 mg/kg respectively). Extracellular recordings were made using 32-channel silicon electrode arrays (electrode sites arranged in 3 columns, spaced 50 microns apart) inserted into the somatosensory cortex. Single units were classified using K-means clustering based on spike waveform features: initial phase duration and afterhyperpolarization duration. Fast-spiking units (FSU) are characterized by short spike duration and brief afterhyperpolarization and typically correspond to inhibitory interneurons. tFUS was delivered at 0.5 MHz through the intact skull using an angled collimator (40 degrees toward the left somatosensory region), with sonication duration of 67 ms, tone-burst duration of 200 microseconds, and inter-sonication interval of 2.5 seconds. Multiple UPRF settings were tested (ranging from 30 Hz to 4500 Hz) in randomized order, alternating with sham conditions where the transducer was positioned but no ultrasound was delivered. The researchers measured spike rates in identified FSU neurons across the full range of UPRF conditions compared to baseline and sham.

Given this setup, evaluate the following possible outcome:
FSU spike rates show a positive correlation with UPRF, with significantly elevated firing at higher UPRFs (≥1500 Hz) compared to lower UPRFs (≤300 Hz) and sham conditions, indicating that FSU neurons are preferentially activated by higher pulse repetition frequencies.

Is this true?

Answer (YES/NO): NO